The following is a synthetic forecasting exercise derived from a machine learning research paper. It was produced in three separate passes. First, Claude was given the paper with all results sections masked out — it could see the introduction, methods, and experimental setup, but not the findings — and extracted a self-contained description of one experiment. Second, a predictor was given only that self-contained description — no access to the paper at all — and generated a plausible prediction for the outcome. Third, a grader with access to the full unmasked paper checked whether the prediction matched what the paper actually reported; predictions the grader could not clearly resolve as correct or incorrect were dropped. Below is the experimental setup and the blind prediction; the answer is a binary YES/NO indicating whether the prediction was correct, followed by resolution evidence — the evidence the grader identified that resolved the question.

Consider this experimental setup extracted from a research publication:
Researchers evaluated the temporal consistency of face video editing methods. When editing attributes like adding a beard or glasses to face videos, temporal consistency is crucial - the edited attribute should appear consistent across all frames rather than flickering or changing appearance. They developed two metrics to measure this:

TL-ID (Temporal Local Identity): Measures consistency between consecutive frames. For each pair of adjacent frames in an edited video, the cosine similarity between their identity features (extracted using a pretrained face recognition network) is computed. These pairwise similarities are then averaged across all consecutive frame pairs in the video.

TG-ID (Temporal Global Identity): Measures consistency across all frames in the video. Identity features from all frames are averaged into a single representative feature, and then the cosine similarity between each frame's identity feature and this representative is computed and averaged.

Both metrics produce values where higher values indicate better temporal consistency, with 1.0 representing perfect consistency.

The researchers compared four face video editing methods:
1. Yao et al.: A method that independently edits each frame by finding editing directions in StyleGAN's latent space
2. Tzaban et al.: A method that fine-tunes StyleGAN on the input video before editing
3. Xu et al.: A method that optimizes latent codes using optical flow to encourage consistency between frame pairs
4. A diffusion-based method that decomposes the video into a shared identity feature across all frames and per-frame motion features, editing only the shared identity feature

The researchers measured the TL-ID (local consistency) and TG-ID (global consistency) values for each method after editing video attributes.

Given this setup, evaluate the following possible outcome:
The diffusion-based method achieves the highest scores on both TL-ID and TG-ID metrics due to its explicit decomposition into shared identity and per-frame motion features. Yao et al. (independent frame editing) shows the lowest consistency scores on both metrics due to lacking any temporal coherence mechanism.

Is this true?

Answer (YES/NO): NO